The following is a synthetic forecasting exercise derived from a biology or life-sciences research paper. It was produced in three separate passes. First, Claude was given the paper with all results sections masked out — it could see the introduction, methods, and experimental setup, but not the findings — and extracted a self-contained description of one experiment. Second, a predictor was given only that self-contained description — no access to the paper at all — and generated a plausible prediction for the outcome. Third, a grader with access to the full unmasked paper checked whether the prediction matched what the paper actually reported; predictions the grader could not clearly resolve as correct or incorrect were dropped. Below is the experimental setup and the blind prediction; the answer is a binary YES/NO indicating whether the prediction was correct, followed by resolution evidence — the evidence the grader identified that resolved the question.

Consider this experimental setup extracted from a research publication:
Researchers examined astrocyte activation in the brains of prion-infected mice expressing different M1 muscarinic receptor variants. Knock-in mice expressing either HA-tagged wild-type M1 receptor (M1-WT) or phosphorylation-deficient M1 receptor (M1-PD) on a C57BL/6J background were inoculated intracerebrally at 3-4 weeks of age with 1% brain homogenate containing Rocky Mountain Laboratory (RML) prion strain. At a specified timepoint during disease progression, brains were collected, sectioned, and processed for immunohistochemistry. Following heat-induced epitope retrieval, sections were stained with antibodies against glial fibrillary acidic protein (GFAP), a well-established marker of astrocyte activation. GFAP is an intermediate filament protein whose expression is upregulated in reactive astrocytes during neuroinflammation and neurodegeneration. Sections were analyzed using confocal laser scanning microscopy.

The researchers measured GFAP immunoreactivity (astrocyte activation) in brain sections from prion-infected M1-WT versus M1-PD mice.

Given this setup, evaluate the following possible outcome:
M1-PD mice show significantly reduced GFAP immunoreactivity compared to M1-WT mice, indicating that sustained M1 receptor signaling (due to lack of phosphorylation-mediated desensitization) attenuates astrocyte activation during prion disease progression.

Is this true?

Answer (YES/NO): NO